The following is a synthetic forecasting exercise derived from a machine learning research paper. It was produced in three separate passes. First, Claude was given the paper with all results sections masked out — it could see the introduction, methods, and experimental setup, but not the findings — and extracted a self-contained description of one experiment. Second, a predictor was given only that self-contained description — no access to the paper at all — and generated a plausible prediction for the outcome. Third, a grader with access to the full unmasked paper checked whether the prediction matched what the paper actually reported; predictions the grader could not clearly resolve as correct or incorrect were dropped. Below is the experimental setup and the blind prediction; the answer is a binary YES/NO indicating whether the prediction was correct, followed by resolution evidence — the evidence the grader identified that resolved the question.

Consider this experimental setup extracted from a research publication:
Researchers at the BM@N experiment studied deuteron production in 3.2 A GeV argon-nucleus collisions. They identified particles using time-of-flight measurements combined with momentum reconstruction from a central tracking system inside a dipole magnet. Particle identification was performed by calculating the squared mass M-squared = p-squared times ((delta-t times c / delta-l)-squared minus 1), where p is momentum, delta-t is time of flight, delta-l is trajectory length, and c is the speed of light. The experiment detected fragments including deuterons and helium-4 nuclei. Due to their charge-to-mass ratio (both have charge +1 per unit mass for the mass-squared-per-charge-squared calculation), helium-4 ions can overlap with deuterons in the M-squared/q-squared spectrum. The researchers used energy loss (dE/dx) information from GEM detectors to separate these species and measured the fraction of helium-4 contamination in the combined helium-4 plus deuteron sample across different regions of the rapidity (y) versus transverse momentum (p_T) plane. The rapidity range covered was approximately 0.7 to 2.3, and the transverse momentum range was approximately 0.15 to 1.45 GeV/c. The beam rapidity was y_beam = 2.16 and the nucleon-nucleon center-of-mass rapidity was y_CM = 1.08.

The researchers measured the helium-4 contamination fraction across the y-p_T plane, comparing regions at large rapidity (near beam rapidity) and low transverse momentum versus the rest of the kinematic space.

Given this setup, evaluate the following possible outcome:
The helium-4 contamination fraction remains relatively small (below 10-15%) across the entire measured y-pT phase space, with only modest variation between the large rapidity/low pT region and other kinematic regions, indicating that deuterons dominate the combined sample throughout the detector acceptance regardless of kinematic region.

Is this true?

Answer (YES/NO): NO